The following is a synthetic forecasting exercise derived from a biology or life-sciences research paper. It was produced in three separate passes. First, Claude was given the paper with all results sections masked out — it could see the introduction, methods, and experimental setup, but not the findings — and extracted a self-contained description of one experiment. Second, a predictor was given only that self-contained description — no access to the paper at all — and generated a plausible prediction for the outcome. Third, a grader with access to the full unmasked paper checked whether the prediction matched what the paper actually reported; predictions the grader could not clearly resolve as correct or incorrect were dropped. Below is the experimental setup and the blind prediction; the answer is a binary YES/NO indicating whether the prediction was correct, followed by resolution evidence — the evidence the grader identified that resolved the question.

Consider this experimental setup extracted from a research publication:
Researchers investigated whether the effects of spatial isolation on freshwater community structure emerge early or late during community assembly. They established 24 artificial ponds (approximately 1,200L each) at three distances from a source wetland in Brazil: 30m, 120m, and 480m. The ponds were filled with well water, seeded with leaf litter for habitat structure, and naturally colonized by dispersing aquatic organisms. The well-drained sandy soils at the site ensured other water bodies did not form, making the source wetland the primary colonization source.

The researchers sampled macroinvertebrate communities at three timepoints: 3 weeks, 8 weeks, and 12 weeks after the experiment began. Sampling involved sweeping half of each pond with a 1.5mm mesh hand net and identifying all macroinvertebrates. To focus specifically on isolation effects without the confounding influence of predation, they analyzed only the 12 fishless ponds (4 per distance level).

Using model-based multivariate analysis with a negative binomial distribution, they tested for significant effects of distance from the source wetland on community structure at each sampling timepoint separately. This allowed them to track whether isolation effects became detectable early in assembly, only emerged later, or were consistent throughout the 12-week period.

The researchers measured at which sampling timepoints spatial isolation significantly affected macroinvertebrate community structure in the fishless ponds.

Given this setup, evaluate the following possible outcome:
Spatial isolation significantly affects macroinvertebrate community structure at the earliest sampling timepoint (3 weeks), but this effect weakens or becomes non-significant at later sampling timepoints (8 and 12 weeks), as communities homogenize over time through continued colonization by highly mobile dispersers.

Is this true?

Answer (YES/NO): NO